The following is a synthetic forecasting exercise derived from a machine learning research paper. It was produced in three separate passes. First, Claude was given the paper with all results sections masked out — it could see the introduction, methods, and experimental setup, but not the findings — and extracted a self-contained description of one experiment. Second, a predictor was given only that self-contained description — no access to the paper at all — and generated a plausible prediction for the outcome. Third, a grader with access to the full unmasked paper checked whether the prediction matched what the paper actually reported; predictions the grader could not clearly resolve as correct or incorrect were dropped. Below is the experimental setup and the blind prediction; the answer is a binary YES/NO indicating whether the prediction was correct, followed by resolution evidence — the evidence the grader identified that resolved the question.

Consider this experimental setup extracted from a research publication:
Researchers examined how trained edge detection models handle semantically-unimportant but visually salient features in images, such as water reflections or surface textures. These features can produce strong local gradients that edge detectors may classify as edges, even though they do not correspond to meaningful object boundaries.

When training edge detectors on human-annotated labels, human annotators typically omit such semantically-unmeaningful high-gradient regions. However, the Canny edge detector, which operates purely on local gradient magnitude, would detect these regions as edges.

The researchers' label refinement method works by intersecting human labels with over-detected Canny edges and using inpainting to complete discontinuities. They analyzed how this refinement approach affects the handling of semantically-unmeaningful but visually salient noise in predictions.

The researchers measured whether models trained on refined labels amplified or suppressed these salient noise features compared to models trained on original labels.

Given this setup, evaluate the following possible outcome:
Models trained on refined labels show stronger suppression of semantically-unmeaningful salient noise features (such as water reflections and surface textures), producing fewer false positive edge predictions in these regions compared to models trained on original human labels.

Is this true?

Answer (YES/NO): NO